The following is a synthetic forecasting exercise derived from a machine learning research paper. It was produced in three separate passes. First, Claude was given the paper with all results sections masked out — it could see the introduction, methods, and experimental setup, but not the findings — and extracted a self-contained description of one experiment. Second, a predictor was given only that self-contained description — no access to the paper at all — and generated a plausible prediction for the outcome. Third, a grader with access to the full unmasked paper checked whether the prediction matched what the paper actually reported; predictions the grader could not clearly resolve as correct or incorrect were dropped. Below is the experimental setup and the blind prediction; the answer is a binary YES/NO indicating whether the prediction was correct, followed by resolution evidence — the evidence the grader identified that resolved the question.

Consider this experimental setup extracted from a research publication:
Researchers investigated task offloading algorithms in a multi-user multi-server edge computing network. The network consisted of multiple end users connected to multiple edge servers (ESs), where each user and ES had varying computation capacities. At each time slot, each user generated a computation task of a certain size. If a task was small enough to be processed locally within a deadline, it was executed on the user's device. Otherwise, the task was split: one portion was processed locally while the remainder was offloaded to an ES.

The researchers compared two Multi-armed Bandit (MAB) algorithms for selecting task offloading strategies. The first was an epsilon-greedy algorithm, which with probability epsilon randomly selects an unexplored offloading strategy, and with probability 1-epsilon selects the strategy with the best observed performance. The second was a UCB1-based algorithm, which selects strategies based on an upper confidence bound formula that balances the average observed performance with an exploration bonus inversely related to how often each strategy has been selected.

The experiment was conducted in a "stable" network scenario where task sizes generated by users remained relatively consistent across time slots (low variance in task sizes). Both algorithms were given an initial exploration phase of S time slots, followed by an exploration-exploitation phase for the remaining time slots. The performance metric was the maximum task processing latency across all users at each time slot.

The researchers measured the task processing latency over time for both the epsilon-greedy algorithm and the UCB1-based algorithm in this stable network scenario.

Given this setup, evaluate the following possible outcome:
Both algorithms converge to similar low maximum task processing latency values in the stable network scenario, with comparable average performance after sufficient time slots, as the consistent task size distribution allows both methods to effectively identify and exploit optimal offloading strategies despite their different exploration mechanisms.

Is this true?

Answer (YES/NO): YES